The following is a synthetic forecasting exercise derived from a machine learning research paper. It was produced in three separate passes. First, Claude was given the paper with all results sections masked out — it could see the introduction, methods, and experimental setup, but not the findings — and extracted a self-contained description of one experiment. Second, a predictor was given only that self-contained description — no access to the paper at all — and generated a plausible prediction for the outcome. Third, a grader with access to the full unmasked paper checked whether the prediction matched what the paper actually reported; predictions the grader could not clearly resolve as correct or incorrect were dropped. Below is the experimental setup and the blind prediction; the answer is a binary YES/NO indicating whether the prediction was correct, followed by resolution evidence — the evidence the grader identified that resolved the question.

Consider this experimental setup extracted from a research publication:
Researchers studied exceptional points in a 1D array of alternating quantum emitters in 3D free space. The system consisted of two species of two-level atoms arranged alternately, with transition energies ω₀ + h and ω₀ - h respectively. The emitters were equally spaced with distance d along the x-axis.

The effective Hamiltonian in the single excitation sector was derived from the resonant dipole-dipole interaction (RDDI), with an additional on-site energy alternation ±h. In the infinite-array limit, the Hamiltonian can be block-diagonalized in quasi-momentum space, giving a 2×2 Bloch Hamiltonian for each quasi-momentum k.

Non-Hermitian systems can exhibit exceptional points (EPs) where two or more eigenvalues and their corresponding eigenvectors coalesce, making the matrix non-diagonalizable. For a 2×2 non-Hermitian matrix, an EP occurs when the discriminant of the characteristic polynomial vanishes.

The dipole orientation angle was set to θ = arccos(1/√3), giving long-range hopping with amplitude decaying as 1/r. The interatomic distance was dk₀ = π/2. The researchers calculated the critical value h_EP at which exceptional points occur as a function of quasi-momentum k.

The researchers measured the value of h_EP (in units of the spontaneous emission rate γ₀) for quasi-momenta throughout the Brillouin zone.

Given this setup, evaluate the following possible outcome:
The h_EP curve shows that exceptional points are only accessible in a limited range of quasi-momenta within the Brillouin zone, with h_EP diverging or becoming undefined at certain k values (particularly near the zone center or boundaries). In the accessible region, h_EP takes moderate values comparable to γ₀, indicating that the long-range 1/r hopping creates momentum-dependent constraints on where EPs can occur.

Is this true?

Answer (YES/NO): NO